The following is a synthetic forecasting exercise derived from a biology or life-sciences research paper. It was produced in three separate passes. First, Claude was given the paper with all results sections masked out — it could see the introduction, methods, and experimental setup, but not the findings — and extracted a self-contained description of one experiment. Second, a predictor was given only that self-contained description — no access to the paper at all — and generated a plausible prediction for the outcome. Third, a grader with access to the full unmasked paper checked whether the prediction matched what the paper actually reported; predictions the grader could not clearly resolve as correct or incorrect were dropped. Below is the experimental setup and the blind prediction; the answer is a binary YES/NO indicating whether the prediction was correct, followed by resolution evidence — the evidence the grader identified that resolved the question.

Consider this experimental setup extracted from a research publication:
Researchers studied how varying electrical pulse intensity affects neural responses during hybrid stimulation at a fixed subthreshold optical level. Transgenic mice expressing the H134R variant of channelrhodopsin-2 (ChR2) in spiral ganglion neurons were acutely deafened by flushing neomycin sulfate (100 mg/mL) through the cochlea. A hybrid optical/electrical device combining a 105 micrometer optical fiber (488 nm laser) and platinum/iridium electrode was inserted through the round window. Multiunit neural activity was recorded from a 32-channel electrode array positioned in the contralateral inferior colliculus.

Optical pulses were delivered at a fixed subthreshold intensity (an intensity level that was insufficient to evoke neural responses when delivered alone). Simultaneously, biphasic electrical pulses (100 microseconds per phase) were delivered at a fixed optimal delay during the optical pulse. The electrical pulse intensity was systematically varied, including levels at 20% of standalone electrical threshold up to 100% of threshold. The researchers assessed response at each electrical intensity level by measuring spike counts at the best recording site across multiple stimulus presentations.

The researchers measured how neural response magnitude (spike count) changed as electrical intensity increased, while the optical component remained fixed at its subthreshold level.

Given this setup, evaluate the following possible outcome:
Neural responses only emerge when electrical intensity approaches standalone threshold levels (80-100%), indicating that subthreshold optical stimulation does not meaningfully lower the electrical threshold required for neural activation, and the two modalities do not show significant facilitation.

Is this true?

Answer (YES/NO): NO